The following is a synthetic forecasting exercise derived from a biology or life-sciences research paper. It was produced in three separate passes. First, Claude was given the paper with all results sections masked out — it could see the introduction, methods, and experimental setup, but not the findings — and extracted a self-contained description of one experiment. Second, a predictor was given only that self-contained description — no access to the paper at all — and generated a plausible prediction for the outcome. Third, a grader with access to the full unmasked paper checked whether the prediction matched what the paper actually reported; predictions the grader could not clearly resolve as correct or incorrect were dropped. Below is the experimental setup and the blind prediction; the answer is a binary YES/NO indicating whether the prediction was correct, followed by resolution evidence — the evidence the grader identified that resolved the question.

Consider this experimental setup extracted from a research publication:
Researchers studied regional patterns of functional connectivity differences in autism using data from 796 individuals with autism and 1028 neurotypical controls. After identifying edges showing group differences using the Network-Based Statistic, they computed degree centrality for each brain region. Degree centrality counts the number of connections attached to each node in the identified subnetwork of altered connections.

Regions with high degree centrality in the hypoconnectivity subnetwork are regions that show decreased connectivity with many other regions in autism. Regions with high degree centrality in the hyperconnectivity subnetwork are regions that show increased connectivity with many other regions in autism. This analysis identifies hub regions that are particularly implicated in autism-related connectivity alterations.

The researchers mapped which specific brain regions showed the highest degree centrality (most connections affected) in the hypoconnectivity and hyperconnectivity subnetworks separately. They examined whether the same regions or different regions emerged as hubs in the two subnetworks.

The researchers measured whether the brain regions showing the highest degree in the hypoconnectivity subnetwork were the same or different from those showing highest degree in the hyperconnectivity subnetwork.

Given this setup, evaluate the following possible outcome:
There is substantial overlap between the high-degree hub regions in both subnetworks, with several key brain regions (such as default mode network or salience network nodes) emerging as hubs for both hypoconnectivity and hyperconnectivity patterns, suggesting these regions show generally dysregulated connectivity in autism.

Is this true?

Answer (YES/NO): NO